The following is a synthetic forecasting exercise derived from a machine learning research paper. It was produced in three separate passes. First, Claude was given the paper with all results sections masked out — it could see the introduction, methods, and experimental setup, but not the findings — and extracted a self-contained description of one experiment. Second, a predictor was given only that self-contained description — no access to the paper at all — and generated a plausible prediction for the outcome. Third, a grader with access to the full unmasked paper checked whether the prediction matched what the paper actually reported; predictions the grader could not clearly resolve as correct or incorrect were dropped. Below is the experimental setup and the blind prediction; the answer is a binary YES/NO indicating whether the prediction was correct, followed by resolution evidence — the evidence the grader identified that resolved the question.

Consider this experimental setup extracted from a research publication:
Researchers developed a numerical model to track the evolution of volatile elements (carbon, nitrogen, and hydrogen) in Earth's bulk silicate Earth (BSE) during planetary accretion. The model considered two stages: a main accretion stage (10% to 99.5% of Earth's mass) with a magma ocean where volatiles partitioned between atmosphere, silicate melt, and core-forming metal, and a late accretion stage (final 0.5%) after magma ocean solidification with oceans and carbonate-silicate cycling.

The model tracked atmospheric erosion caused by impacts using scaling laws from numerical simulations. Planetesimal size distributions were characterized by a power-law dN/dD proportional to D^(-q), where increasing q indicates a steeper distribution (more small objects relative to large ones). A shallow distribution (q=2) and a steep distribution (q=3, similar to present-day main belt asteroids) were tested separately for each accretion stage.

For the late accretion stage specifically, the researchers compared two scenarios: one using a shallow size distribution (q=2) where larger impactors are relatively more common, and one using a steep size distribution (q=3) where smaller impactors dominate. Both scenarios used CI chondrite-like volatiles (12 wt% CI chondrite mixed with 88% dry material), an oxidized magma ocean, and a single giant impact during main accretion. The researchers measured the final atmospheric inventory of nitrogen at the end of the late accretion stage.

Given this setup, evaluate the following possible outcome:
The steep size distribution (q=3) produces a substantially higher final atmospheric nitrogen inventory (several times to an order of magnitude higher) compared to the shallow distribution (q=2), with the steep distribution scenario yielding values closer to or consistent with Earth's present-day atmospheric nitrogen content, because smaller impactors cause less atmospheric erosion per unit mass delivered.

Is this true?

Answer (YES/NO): NO